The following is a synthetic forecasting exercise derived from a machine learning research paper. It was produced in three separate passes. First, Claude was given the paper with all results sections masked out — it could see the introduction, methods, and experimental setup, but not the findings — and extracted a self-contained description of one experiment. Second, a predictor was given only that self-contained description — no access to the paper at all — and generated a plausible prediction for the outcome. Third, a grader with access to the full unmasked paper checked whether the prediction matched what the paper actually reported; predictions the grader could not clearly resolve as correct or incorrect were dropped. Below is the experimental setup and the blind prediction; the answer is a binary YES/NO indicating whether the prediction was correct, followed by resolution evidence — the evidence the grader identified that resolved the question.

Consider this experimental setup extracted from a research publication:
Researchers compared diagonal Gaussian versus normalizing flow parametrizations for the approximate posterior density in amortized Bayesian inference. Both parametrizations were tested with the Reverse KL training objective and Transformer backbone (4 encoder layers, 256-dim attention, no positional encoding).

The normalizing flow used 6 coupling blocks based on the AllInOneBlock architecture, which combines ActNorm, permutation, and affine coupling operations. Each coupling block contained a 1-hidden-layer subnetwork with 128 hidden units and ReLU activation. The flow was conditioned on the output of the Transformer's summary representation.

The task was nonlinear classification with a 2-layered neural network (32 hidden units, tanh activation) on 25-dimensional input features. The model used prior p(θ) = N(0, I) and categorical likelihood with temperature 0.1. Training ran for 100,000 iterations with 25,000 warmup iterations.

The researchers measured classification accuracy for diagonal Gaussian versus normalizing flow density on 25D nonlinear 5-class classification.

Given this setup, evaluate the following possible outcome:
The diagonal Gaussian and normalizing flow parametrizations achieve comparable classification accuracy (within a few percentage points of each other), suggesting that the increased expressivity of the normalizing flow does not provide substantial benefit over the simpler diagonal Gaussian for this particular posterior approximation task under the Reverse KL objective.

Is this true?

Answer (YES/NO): YES